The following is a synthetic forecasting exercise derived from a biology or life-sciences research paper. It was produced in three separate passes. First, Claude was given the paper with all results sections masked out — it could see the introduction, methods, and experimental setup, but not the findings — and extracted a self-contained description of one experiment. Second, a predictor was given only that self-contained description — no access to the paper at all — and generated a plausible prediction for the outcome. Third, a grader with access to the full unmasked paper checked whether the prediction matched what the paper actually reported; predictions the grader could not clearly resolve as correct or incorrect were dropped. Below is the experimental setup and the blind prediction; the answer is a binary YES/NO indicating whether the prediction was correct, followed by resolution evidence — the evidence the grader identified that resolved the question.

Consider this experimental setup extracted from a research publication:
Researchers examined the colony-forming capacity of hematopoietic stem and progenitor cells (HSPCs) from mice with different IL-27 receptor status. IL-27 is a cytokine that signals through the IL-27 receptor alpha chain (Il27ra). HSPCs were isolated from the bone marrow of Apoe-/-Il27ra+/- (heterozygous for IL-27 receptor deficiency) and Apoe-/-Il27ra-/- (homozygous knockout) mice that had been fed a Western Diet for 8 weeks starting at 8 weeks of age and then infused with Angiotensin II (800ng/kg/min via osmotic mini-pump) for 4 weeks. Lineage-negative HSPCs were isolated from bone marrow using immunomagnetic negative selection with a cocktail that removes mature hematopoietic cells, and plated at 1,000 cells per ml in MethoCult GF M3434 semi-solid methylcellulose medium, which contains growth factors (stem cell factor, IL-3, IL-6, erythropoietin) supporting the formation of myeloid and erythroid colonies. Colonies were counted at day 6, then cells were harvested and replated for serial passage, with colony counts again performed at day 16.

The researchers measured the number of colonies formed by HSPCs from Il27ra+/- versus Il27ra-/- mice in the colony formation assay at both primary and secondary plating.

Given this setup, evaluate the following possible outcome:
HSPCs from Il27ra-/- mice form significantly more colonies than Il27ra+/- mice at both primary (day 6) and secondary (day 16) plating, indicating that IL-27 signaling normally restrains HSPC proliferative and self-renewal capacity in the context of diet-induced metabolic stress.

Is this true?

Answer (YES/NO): NO